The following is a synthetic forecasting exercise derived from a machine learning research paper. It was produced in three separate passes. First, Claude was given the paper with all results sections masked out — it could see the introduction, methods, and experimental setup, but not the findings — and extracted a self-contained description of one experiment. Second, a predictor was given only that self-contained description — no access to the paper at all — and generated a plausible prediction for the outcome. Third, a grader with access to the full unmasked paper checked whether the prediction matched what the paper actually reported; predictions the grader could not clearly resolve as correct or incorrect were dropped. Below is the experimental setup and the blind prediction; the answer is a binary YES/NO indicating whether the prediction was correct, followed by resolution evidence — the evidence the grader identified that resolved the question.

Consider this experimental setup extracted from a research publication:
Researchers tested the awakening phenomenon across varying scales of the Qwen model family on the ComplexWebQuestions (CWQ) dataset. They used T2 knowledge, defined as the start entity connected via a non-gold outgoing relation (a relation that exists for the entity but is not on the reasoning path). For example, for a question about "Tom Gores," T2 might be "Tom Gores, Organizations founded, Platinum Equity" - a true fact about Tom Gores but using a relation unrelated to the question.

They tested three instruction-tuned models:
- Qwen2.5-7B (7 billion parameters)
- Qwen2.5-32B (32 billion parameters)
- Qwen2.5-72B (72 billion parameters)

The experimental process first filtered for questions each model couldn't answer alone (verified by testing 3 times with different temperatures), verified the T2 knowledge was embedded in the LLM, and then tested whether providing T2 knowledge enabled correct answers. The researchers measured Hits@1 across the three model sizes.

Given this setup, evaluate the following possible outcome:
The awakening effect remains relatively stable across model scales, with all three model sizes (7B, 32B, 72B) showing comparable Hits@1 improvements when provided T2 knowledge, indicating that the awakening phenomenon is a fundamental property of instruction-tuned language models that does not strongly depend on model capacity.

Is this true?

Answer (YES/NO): NO